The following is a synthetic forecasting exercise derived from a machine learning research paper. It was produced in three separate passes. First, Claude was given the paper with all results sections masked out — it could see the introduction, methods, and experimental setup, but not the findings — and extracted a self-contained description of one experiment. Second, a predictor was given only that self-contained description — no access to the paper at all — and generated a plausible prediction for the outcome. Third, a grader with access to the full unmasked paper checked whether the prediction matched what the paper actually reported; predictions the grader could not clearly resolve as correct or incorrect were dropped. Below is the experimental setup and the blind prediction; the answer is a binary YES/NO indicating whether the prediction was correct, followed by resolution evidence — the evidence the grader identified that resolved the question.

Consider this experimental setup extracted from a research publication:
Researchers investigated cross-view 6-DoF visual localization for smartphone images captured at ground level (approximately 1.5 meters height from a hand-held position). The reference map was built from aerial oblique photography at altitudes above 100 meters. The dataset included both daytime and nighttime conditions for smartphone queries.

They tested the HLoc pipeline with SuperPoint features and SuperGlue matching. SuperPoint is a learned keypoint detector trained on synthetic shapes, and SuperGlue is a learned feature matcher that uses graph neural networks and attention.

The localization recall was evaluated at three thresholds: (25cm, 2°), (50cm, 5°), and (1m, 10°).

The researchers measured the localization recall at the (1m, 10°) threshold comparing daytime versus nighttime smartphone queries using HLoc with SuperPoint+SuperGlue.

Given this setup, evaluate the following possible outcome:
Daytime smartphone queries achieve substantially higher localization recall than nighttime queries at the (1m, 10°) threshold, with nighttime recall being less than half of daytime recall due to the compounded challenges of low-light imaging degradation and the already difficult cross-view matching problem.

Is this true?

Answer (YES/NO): NO